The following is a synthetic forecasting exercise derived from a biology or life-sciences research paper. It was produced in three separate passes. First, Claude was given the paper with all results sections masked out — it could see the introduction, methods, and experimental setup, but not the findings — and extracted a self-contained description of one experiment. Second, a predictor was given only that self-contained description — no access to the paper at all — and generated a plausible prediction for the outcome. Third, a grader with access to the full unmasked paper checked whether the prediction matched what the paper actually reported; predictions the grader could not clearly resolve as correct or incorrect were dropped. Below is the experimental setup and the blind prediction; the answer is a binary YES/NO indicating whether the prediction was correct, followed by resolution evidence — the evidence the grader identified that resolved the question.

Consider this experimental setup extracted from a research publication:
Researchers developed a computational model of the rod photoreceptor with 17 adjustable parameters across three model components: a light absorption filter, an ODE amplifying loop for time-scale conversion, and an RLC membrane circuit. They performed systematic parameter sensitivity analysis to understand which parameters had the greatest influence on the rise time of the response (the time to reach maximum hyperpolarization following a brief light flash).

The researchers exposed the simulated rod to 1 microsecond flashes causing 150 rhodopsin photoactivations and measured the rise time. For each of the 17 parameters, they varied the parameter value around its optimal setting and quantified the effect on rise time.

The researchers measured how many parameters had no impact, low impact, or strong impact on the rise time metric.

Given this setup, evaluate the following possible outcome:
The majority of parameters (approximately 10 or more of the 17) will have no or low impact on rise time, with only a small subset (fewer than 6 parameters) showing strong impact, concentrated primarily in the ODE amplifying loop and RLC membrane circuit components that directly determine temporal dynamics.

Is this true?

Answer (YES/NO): NO